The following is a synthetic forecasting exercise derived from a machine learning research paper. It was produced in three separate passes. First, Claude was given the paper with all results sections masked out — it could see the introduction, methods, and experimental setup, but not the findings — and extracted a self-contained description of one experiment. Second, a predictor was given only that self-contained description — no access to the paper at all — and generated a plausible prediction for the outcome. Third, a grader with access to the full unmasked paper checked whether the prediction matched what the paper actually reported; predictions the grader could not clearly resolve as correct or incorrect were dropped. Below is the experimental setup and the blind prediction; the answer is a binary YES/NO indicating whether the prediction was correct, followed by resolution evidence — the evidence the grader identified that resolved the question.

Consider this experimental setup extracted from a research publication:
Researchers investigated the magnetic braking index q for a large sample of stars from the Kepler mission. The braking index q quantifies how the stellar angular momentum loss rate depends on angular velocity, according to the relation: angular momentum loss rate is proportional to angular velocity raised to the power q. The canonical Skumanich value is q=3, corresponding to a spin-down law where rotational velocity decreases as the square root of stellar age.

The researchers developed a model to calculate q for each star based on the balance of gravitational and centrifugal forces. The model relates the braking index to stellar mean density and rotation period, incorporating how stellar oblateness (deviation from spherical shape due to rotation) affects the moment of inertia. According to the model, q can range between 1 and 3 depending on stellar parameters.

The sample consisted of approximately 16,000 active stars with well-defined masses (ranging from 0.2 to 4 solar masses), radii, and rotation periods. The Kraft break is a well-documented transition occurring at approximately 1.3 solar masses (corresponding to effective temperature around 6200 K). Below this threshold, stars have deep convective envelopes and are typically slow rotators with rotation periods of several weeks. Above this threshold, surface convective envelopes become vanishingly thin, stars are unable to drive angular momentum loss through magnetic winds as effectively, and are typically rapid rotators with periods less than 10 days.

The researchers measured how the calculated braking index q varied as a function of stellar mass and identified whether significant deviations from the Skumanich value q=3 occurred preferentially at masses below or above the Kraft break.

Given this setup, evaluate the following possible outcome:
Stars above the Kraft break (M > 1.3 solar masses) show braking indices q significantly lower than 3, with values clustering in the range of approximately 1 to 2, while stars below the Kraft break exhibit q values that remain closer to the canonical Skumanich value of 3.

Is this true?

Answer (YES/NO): NO